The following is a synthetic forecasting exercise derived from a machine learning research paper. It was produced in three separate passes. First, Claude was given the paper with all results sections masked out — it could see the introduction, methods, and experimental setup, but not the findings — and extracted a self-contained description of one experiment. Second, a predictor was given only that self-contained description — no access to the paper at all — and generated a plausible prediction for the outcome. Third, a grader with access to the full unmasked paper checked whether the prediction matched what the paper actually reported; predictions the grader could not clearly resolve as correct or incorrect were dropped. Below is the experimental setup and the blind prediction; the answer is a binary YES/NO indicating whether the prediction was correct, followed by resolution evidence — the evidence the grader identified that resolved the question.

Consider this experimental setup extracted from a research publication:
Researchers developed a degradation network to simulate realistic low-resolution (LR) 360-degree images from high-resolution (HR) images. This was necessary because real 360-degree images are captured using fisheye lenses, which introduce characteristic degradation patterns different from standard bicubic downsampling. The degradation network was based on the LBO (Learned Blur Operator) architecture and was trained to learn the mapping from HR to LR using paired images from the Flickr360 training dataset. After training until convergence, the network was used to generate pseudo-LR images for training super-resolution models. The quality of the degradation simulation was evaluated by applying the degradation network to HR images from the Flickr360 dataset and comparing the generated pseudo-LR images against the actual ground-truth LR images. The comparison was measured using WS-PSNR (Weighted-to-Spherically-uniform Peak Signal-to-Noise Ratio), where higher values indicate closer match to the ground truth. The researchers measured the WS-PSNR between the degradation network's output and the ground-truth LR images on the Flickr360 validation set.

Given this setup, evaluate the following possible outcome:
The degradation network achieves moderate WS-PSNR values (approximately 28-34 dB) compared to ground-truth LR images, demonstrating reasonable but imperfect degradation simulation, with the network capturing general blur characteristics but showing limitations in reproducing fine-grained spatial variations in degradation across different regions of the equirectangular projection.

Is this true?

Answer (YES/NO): NO